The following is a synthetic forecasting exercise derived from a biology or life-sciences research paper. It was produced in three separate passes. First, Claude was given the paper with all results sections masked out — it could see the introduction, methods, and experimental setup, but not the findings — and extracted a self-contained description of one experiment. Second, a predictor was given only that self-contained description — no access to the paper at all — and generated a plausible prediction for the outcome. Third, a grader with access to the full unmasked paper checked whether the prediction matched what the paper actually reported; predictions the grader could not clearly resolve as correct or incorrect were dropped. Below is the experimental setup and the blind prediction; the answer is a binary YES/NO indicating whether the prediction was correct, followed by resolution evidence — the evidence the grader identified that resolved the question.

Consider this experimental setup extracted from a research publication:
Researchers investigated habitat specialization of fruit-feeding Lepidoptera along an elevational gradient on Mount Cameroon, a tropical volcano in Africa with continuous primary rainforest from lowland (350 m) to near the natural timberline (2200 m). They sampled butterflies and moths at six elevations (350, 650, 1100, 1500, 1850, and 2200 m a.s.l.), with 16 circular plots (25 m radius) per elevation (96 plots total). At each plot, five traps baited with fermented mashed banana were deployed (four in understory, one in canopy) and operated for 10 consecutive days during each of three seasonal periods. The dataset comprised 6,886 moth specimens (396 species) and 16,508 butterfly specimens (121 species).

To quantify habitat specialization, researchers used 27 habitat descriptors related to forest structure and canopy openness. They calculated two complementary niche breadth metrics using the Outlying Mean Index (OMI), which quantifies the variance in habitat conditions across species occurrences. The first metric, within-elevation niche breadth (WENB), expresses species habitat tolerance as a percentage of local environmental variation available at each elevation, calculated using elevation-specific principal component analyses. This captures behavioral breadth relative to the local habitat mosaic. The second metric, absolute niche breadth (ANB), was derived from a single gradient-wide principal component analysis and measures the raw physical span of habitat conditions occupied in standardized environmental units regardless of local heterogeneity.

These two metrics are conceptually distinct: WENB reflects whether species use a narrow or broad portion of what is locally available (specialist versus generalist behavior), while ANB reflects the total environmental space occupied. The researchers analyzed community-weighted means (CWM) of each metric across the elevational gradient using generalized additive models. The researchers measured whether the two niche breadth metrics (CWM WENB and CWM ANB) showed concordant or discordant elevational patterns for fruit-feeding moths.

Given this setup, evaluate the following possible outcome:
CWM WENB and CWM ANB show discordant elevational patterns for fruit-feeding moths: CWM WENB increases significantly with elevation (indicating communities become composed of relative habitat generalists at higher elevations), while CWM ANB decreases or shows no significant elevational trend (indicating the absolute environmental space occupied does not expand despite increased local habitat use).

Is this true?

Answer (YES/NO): NO